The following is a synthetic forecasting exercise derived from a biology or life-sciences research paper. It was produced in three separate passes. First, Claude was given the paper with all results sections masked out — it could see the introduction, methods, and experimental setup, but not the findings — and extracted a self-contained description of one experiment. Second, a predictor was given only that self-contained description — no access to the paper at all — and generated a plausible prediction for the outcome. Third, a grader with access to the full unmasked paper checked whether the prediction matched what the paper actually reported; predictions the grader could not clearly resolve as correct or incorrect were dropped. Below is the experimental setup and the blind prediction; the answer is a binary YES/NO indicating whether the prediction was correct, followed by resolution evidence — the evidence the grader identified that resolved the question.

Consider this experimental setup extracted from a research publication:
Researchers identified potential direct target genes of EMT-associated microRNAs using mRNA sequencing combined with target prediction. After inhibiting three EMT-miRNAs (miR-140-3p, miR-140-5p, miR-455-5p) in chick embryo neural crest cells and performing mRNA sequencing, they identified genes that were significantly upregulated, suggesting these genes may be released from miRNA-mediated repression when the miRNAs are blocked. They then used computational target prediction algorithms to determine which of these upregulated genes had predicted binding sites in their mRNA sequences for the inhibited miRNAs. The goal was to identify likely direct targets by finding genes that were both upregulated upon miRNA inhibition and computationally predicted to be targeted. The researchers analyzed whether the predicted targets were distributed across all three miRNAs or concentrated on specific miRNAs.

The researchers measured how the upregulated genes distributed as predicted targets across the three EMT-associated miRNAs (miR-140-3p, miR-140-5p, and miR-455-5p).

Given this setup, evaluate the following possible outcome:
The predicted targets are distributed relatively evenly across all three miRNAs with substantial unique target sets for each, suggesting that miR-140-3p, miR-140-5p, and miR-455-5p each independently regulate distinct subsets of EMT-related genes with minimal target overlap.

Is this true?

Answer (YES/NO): NO